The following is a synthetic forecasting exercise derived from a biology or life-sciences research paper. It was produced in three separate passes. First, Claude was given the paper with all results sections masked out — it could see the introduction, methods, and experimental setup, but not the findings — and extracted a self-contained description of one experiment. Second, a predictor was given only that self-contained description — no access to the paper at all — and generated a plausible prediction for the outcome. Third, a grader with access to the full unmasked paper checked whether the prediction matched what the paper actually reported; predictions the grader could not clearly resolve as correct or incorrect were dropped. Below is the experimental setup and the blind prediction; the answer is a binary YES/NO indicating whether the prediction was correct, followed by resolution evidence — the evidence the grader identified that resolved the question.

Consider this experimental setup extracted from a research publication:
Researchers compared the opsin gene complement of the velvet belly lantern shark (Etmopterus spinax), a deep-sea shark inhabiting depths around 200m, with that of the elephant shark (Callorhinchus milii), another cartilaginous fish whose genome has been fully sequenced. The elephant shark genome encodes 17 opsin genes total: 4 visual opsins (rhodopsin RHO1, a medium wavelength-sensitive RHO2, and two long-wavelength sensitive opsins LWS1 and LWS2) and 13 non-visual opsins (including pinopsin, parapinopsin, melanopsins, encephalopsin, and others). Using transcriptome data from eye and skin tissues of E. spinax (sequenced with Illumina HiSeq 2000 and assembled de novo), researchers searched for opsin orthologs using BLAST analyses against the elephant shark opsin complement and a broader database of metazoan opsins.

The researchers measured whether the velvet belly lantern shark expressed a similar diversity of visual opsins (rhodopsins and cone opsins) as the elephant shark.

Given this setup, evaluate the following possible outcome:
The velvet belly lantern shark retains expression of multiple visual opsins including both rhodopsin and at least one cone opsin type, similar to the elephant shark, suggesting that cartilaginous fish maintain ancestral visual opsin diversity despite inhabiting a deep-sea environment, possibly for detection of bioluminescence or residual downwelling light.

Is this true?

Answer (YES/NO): NO